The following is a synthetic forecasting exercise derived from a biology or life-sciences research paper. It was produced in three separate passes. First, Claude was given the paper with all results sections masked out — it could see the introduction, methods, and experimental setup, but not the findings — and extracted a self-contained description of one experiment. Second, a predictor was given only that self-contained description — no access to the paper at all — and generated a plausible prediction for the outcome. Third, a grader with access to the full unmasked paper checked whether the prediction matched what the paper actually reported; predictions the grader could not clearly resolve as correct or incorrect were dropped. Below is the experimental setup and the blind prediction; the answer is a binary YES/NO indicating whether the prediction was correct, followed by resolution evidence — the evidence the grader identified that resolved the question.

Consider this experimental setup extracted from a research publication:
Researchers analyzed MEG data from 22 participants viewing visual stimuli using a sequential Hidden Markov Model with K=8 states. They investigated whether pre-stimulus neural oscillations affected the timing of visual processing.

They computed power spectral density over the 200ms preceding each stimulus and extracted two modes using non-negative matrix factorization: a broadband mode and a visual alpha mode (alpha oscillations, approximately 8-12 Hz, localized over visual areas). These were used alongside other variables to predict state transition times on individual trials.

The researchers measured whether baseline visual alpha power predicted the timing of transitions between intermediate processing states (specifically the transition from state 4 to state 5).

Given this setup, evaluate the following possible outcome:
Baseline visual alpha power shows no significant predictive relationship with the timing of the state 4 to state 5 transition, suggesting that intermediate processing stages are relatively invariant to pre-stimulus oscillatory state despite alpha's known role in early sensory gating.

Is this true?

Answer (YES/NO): NO